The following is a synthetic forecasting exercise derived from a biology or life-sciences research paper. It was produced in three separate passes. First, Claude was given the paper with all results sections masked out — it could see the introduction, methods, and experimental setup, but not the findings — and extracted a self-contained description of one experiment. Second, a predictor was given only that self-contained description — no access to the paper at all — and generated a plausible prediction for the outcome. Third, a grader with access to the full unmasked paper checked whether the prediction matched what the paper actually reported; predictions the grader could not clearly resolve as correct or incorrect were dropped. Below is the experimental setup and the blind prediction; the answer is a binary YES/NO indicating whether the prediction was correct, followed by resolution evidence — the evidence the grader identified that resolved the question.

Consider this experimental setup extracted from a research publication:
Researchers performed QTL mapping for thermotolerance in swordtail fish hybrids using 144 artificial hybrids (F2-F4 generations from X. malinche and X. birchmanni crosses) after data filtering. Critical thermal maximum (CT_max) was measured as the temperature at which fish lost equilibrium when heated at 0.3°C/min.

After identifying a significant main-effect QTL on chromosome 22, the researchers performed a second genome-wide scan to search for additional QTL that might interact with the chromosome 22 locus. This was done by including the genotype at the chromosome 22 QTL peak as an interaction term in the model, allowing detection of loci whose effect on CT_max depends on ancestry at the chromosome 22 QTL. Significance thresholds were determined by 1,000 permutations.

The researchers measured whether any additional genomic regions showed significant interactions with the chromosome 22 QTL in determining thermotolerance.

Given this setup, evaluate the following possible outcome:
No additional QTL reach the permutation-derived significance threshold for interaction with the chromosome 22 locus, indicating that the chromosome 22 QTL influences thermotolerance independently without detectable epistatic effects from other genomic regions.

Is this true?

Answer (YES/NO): NO